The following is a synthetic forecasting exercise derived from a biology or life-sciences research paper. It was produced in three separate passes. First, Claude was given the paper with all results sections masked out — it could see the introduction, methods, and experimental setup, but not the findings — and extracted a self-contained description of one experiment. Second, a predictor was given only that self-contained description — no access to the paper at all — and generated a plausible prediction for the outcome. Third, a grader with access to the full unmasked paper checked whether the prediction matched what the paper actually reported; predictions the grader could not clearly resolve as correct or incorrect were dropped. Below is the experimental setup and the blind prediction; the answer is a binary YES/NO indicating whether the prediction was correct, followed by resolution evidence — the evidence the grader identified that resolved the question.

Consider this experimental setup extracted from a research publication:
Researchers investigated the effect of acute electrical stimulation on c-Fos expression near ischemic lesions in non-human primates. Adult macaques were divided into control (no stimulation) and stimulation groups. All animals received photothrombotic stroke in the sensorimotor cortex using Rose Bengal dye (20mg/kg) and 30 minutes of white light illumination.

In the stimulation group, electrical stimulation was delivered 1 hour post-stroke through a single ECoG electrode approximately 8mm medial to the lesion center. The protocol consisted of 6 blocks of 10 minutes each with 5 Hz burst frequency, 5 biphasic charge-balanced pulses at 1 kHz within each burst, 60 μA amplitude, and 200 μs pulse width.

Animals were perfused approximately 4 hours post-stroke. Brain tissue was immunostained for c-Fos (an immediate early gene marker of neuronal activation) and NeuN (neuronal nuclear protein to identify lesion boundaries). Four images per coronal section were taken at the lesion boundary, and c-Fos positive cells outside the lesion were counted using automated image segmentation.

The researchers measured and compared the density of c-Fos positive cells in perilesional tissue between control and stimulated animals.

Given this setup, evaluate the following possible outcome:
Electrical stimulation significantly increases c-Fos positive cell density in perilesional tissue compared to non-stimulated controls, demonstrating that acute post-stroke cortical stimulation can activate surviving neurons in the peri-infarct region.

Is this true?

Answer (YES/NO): NO